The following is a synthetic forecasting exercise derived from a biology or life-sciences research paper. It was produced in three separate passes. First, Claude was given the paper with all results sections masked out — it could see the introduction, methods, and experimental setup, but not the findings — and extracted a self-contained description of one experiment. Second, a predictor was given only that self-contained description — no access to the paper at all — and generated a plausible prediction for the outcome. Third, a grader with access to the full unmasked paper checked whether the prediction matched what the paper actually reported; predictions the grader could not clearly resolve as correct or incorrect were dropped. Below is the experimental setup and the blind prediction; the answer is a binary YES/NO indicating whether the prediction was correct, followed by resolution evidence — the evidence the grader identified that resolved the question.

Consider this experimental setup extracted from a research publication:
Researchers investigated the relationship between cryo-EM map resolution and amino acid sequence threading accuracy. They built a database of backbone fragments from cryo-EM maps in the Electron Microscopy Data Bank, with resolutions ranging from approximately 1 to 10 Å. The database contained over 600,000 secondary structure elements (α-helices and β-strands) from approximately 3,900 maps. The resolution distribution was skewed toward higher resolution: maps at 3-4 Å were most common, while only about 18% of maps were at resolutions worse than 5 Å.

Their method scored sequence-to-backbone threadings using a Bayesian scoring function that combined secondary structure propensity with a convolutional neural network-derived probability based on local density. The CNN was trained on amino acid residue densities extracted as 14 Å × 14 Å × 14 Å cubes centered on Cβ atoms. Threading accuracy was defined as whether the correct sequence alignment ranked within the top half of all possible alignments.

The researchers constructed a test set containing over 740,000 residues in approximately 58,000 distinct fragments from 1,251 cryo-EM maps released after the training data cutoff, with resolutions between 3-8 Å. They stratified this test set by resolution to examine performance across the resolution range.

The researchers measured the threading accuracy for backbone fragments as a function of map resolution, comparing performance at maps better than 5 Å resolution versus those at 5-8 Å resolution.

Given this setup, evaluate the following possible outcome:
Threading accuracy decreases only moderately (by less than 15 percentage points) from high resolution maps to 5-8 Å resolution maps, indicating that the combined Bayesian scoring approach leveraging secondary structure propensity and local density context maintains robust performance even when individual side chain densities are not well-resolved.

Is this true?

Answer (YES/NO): NO